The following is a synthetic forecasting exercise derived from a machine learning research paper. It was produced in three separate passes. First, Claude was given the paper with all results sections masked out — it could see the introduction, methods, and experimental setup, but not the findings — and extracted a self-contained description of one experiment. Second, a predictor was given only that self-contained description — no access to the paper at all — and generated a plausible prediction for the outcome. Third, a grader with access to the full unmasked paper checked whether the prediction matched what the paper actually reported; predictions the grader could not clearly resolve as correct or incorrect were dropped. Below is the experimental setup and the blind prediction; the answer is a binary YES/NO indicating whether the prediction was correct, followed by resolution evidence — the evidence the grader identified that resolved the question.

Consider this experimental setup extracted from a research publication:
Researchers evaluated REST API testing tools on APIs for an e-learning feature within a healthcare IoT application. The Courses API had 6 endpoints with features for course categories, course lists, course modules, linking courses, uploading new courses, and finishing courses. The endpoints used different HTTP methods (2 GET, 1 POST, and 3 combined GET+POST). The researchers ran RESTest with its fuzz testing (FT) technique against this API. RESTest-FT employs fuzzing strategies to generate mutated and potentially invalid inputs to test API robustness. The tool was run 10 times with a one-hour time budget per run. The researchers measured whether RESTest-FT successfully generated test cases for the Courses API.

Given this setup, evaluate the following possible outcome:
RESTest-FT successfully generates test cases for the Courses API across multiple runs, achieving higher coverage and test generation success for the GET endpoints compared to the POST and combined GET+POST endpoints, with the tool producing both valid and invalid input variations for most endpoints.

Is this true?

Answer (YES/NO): NO